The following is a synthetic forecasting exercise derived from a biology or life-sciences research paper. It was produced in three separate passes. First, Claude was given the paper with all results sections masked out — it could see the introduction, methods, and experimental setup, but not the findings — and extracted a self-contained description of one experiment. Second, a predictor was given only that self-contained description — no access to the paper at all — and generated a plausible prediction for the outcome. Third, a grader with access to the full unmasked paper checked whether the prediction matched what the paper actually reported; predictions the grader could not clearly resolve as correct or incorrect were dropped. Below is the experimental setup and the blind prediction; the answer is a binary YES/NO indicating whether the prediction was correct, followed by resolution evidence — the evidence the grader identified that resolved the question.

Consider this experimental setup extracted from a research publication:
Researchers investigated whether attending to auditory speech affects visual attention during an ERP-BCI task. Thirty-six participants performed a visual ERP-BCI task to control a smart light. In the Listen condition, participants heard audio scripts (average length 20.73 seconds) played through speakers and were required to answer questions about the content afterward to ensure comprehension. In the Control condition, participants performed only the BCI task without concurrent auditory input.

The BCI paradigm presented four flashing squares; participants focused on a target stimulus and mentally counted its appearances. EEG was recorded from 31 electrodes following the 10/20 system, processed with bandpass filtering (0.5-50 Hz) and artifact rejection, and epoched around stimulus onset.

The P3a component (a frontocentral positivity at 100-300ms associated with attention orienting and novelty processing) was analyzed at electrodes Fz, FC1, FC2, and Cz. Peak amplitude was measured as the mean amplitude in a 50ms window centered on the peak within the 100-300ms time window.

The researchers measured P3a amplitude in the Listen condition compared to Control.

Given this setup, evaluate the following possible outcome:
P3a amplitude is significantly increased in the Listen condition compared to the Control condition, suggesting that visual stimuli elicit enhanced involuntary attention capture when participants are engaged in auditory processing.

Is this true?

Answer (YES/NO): NO